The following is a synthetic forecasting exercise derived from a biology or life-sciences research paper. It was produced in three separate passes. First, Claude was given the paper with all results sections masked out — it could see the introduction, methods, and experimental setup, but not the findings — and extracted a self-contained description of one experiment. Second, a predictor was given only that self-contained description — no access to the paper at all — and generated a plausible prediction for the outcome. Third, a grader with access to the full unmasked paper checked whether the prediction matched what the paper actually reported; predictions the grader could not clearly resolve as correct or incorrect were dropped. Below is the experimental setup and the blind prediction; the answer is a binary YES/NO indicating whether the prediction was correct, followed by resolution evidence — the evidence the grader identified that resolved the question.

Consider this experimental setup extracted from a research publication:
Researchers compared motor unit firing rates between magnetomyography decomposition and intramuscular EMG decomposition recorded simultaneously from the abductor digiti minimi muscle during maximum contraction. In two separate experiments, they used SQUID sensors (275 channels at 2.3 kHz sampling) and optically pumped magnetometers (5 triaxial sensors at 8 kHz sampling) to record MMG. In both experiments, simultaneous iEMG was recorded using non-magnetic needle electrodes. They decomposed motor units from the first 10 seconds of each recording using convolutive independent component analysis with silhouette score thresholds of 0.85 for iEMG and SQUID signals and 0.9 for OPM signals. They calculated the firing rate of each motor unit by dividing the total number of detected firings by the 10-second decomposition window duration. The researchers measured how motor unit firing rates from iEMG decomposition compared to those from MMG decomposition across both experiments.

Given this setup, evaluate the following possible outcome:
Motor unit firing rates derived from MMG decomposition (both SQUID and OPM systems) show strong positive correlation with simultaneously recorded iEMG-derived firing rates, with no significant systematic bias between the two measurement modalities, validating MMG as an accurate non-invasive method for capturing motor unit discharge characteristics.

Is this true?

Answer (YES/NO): NO